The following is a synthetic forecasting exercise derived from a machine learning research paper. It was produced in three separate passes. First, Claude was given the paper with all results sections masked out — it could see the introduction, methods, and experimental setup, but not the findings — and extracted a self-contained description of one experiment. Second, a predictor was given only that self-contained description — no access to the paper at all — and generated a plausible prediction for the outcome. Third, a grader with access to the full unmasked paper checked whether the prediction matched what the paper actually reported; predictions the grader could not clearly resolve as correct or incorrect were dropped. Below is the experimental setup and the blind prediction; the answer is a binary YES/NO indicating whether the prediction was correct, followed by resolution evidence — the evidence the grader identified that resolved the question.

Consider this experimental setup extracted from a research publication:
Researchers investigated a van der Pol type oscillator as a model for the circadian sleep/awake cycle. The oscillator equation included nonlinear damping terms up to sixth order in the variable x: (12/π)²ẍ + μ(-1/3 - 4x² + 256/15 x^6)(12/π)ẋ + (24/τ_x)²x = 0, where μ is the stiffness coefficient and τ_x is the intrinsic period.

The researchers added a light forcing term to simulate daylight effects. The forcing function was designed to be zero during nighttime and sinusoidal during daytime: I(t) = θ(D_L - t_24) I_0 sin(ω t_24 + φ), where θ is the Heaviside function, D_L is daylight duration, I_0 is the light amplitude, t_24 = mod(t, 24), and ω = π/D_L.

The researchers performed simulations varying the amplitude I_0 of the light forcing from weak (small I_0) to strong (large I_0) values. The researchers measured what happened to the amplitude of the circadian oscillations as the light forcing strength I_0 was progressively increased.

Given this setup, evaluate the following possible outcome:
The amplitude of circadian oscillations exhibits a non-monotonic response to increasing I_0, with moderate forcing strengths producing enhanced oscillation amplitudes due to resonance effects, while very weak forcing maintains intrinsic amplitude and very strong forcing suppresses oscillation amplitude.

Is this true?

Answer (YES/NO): NO